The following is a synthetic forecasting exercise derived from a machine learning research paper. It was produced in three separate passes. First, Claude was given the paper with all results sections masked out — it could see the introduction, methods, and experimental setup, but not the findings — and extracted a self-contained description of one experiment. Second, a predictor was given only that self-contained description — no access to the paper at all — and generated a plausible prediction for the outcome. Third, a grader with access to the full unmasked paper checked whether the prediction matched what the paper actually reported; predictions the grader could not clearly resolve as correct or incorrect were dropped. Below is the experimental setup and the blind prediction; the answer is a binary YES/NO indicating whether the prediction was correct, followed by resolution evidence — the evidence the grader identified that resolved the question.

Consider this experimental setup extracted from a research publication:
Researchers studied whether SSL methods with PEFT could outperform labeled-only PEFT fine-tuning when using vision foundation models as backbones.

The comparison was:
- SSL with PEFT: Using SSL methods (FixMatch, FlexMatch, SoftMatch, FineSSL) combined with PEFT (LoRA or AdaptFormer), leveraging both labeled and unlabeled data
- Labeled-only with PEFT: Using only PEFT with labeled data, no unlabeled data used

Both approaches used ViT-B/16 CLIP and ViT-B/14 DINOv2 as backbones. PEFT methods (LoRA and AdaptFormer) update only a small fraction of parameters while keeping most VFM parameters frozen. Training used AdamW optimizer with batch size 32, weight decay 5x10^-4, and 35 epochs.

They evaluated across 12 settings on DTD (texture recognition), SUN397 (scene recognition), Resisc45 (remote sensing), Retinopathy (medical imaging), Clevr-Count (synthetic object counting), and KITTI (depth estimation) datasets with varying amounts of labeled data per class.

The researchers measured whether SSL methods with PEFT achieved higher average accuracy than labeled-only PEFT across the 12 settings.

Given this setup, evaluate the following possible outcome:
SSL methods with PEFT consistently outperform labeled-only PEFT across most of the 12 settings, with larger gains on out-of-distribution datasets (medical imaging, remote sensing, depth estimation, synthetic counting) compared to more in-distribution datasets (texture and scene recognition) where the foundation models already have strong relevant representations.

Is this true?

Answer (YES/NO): NO